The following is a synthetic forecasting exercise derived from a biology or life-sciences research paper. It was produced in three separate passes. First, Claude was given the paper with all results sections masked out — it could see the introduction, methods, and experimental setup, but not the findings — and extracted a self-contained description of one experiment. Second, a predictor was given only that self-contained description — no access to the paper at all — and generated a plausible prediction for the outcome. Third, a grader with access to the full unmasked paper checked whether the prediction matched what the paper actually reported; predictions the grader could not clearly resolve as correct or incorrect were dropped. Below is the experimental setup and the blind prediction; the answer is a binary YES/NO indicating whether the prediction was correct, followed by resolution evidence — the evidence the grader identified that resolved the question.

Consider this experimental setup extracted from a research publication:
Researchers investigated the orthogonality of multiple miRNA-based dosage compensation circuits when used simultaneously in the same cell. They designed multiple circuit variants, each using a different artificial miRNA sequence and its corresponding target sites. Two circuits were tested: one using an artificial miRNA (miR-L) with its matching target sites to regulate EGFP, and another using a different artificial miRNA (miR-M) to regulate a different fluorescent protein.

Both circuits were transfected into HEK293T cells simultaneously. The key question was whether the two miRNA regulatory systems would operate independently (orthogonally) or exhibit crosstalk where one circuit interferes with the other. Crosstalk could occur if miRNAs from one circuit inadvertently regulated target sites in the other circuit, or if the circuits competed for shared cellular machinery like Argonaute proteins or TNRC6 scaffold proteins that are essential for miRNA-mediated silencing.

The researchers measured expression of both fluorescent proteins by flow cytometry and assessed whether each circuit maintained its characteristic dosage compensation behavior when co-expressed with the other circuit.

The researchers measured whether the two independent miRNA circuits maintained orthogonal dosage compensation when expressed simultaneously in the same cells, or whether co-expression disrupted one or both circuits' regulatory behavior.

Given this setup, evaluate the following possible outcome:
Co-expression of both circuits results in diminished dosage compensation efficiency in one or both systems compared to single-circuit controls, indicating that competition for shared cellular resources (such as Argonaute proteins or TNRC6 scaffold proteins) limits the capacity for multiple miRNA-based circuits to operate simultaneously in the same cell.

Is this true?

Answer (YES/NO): NO